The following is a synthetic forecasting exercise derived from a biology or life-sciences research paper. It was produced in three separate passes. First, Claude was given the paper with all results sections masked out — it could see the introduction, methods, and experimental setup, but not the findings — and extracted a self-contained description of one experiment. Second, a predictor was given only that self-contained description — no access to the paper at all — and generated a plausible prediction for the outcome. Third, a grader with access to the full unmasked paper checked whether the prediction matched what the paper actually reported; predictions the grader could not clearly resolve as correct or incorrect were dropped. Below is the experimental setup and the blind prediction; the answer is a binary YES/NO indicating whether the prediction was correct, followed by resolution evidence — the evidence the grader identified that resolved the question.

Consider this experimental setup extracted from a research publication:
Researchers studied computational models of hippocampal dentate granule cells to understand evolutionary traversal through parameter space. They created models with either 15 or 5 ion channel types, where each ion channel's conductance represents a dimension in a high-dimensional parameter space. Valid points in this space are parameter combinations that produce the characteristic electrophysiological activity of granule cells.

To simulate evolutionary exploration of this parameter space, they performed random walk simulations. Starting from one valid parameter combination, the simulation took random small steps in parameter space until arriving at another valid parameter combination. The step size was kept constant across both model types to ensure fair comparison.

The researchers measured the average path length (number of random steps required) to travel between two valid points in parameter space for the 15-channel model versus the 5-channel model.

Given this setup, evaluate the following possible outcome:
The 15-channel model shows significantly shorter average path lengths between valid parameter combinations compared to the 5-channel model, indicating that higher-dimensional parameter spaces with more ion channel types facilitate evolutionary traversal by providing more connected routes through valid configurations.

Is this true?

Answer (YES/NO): YES